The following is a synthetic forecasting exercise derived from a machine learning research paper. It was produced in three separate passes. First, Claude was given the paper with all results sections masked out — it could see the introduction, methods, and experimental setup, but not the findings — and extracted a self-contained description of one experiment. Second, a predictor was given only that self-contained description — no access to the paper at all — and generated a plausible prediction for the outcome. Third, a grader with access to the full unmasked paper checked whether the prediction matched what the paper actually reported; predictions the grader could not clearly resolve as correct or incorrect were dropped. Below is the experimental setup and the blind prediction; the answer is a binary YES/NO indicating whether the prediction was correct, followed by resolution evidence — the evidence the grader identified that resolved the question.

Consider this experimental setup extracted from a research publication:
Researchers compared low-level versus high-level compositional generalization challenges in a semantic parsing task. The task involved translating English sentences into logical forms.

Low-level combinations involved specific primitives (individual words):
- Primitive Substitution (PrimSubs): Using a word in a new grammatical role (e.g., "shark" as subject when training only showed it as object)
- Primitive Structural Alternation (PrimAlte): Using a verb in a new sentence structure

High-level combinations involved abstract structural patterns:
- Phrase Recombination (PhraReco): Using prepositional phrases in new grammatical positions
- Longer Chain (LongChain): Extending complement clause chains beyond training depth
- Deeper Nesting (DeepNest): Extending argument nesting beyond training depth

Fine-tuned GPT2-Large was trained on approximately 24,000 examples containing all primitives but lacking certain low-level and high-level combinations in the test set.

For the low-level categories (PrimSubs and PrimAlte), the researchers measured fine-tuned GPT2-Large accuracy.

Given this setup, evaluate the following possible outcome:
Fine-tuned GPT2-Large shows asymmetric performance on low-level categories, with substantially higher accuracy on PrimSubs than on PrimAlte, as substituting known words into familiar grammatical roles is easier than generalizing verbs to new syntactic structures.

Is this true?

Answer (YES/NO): NO